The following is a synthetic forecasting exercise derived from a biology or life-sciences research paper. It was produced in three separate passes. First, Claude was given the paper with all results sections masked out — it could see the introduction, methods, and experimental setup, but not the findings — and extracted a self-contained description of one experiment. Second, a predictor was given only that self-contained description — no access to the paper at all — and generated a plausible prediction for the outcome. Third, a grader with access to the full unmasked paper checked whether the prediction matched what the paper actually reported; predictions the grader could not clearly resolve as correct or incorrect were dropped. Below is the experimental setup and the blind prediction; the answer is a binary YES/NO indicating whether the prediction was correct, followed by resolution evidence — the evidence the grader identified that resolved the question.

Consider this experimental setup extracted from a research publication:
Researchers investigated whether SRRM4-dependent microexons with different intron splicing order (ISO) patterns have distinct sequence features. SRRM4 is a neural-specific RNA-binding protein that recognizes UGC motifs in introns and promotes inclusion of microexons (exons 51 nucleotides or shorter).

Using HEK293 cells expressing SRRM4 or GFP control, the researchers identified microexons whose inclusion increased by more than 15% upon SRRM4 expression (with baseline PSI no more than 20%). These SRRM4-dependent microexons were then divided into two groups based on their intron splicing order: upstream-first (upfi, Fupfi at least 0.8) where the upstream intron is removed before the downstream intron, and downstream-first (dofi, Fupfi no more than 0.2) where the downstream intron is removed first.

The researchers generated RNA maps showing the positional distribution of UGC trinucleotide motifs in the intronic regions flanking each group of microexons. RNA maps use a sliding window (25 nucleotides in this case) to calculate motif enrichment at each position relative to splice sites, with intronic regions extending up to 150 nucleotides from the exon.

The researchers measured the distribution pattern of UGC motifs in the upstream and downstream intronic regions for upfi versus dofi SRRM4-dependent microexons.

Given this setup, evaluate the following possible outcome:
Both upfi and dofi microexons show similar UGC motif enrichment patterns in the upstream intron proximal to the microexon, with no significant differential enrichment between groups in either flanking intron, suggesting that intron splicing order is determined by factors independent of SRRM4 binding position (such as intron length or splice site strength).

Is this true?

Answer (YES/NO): NO